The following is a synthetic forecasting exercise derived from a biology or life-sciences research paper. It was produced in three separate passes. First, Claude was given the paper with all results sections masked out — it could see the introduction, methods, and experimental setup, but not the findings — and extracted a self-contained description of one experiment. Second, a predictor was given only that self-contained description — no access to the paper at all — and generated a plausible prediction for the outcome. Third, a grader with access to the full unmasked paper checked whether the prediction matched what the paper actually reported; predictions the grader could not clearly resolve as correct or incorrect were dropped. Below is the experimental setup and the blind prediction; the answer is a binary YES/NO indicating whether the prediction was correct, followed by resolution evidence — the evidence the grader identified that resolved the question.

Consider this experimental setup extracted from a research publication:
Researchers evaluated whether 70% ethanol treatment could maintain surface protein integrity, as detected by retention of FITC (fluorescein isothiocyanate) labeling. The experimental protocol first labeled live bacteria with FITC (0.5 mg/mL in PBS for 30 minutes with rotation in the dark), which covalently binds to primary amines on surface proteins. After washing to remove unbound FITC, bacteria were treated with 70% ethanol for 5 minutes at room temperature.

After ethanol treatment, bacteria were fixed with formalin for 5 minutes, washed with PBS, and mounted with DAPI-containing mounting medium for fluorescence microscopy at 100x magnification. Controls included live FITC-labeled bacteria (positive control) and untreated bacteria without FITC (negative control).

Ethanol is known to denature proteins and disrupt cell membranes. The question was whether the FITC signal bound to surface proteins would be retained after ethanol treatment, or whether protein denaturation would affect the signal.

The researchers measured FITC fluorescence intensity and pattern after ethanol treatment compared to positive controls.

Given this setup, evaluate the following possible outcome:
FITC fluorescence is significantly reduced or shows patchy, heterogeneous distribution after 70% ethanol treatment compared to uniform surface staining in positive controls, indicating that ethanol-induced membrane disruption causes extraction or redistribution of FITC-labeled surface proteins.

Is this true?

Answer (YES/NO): NO